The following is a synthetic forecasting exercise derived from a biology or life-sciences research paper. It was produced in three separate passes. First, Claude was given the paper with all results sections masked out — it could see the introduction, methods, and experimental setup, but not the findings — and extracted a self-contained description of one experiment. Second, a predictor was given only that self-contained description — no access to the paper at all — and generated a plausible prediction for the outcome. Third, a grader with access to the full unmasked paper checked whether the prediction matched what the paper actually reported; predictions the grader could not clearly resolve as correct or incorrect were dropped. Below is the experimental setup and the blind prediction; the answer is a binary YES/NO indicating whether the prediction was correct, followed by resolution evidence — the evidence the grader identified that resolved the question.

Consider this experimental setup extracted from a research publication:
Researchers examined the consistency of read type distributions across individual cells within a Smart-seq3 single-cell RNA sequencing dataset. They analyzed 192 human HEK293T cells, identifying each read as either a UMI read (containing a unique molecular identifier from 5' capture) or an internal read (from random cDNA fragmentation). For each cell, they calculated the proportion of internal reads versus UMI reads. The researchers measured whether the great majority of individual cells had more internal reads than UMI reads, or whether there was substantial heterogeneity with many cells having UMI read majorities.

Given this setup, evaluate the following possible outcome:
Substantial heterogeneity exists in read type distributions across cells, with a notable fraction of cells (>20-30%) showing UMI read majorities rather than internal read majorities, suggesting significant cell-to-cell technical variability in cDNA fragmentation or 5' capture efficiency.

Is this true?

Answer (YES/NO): NO